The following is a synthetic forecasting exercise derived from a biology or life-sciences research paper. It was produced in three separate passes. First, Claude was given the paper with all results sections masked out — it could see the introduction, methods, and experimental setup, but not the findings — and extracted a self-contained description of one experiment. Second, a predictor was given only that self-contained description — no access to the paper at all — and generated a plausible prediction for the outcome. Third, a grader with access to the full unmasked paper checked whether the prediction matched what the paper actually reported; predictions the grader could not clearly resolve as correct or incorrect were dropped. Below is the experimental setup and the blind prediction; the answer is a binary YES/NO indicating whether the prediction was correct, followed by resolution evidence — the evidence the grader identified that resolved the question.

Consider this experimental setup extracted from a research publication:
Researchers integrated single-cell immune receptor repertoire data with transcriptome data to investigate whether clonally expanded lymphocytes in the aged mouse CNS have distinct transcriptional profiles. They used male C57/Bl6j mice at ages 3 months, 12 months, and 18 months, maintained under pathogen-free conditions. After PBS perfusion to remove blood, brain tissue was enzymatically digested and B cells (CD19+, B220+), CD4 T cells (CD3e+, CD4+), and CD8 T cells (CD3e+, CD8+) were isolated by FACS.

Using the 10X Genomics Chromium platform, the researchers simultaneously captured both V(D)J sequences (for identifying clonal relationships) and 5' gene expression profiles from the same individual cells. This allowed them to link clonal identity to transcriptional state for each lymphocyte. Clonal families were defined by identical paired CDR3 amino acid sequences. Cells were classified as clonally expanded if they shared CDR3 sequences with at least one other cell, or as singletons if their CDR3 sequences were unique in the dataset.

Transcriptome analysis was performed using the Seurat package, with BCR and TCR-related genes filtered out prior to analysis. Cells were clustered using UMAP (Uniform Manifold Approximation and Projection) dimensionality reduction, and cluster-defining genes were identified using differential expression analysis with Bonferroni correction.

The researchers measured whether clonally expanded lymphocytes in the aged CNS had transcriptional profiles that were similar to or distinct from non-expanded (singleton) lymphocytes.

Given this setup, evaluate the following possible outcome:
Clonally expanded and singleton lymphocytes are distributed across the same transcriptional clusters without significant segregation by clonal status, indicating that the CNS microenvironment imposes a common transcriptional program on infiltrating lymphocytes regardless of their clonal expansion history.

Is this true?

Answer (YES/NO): NO